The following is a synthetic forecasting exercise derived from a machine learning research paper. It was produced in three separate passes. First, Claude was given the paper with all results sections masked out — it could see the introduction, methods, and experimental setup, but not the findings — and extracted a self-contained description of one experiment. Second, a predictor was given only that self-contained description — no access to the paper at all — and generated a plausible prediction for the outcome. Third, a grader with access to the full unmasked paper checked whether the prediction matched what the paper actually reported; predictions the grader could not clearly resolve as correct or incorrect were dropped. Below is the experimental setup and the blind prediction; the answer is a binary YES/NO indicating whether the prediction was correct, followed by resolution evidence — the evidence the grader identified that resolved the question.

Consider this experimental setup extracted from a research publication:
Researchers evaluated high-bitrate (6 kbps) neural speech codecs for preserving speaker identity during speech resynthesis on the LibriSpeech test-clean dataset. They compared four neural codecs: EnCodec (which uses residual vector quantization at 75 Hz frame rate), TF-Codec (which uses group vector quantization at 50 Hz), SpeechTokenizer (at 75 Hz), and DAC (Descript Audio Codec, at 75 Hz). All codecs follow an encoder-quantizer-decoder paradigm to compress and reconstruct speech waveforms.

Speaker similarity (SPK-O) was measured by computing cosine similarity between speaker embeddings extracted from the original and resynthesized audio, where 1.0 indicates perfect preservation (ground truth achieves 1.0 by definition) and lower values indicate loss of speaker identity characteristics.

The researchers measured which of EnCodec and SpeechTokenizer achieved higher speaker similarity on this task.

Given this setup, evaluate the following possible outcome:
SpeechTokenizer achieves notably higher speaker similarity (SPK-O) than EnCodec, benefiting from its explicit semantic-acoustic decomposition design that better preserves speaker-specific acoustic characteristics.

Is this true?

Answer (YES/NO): NO